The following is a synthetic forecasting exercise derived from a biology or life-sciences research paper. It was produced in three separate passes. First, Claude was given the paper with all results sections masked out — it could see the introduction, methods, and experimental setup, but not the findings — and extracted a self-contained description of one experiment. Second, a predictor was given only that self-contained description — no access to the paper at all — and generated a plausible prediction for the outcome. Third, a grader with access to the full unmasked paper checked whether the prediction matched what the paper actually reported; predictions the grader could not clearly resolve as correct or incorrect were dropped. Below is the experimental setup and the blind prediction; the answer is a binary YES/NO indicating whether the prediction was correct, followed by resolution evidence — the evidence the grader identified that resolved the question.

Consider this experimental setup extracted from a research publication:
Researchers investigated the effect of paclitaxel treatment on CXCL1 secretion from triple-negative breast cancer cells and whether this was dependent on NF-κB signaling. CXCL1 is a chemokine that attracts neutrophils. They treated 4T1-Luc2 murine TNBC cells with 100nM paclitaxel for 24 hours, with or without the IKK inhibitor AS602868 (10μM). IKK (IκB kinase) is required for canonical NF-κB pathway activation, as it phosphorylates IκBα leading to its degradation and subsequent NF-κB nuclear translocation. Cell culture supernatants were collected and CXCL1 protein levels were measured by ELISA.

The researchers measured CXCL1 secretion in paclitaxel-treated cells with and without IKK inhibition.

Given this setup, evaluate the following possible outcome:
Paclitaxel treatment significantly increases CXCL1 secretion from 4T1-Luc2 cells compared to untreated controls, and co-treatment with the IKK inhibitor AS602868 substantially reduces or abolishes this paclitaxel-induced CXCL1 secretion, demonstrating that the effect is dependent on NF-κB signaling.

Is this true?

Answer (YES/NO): YES